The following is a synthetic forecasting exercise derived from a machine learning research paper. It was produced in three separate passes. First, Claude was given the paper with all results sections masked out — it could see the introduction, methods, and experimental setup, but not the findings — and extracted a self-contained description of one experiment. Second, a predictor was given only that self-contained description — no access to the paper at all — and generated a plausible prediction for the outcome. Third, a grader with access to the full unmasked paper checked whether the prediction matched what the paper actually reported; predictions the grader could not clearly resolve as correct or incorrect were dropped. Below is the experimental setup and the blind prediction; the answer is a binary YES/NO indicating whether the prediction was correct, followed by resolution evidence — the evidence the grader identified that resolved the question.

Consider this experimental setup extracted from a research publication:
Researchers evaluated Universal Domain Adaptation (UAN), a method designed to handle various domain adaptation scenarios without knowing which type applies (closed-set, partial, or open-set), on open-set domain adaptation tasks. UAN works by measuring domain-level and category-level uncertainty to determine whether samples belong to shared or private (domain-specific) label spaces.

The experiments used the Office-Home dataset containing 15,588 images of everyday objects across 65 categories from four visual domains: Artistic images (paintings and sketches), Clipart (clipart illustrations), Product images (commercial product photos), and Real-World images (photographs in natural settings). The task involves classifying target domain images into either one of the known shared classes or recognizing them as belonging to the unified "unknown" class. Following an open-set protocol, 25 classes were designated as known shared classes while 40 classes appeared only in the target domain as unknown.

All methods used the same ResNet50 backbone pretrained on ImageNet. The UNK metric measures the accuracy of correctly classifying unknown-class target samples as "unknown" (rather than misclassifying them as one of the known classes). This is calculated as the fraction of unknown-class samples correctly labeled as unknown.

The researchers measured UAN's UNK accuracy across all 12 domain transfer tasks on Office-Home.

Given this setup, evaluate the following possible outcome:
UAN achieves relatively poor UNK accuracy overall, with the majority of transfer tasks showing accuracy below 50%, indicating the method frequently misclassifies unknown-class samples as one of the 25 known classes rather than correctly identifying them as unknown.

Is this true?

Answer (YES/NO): YES